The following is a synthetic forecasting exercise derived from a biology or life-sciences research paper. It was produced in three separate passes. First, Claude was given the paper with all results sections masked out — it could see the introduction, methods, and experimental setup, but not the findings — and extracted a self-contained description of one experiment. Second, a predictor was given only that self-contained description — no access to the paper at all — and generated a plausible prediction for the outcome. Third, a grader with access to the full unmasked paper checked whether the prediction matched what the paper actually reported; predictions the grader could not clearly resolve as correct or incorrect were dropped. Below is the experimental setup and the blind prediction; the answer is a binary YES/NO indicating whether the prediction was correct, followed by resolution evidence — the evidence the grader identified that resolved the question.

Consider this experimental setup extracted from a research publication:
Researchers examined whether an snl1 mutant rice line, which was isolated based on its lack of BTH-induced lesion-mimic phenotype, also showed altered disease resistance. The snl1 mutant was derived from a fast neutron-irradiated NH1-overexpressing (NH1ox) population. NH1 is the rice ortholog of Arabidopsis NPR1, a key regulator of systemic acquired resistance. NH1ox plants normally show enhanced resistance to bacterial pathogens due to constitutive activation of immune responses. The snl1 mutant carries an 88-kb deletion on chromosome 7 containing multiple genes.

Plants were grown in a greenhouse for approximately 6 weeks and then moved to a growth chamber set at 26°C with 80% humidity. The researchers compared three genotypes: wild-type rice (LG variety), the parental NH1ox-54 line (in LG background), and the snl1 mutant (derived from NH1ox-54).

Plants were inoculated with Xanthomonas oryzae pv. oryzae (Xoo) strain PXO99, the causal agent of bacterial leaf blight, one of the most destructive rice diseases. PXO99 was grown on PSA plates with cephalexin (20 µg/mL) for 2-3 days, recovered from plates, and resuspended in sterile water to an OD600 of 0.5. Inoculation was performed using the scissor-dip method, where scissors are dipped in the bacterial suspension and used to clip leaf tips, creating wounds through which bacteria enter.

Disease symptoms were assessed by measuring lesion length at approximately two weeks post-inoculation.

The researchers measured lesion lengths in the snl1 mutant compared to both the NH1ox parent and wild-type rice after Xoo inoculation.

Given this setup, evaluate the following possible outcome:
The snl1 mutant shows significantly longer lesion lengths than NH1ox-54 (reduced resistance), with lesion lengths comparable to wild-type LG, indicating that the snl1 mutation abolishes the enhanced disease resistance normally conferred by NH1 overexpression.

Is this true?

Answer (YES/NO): YES